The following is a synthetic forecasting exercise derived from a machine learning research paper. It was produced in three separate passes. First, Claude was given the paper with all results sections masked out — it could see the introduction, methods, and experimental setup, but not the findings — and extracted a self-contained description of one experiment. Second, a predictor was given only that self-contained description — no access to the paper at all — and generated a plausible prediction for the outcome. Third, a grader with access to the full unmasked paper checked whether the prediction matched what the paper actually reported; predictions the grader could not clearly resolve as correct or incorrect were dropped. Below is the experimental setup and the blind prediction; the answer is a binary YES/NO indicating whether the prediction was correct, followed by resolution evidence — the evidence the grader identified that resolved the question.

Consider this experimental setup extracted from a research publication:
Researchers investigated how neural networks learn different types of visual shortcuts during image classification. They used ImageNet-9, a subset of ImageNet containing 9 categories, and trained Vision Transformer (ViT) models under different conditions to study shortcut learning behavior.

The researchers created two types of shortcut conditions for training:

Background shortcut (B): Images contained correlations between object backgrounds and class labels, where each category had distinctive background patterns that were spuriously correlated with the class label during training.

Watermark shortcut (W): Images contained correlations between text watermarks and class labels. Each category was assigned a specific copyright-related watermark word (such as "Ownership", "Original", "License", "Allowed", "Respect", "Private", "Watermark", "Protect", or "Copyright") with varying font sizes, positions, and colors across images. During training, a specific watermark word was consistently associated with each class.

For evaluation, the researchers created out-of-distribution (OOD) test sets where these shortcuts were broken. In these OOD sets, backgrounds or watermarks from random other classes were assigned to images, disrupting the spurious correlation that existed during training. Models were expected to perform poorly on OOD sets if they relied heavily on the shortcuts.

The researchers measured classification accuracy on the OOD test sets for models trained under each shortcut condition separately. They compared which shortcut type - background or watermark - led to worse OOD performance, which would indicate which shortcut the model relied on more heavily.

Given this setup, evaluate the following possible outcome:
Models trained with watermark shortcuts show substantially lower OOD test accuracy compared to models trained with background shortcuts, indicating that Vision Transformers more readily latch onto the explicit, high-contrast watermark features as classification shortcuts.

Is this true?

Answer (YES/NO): NO